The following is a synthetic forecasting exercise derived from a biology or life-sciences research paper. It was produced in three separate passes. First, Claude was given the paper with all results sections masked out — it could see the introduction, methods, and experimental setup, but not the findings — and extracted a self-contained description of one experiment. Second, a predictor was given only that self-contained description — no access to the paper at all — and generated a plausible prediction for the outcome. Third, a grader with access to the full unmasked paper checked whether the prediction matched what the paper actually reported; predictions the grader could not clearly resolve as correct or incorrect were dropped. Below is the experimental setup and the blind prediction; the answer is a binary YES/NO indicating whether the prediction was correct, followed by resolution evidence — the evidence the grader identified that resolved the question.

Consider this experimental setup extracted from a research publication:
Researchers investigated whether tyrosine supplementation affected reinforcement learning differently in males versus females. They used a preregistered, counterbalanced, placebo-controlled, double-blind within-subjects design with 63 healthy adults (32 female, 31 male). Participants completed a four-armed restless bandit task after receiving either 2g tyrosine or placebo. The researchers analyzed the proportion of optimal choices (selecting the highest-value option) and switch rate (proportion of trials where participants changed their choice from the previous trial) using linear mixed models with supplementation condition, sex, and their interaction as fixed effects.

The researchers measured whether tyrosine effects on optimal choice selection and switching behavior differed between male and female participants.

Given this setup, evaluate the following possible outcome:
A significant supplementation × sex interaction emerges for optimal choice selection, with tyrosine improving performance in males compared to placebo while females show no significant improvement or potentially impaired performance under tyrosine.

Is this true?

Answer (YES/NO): NO